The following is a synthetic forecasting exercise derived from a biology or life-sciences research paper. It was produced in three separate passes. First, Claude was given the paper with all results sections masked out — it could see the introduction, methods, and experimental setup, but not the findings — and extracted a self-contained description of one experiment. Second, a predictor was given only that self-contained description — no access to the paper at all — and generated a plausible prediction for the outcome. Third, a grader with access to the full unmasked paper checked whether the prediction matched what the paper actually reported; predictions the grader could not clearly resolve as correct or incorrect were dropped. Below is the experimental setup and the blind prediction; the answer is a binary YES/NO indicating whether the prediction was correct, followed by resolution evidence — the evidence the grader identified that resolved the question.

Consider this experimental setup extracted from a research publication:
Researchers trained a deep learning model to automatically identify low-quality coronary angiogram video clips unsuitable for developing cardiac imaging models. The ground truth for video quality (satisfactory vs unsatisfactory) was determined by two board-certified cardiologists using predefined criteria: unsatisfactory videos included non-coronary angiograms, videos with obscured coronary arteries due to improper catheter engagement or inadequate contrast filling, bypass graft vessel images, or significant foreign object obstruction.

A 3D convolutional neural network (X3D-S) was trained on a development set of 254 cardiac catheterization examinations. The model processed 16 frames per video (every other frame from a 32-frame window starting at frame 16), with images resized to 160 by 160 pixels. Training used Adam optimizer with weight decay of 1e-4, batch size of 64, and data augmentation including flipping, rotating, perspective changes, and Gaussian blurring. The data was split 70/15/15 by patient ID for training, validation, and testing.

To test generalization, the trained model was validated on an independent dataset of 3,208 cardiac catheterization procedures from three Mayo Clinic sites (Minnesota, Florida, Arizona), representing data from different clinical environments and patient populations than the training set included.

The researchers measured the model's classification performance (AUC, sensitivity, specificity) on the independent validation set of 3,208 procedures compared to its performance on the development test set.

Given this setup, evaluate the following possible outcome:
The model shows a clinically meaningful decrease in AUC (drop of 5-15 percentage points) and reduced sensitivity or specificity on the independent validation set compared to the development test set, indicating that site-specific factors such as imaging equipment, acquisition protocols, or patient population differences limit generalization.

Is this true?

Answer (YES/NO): NO